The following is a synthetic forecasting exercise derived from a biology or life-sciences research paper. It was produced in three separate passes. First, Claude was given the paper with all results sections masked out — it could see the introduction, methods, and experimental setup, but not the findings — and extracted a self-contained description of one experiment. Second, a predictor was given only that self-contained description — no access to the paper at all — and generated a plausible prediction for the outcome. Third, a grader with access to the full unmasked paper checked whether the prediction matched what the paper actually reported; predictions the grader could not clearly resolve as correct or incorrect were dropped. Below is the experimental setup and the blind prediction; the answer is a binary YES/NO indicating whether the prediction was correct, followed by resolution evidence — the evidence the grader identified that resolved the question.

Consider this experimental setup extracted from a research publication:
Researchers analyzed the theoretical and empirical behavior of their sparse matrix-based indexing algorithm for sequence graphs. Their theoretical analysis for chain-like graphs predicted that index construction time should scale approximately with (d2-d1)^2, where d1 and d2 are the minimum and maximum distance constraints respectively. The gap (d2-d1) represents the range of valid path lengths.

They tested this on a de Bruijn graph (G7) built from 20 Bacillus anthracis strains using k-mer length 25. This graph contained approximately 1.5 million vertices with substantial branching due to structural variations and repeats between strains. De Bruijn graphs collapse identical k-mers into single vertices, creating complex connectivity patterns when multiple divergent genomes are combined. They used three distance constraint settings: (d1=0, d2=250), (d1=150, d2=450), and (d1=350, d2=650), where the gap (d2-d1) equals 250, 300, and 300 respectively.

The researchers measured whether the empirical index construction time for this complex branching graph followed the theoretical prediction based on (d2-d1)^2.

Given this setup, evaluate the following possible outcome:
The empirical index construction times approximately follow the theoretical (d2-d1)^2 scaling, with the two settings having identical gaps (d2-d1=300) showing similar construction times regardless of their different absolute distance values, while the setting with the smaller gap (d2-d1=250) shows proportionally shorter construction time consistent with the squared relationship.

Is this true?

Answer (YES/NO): NO